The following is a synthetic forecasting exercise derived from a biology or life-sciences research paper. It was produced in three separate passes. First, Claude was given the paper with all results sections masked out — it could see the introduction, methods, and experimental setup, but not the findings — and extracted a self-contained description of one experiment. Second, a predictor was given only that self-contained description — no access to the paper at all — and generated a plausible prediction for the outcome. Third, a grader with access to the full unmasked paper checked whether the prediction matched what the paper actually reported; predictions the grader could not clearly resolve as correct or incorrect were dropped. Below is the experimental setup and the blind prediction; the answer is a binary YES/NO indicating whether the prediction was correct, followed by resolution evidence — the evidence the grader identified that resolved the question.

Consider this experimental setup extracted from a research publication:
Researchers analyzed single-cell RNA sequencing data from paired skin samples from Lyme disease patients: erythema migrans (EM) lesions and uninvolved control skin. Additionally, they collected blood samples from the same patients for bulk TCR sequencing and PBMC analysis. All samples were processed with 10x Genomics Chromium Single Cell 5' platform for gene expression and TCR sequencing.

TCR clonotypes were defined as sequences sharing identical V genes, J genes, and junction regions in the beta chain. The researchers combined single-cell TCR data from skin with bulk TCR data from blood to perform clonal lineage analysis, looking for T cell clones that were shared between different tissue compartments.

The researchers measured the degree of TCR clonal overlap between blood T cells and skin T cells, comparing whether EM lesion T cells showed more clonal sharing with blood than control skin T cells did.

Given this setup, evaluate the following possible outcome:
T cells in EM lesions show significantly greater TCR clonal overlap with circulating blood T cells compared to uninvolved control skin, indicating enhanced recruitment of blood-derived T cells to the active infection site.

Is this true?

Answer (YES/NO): YES